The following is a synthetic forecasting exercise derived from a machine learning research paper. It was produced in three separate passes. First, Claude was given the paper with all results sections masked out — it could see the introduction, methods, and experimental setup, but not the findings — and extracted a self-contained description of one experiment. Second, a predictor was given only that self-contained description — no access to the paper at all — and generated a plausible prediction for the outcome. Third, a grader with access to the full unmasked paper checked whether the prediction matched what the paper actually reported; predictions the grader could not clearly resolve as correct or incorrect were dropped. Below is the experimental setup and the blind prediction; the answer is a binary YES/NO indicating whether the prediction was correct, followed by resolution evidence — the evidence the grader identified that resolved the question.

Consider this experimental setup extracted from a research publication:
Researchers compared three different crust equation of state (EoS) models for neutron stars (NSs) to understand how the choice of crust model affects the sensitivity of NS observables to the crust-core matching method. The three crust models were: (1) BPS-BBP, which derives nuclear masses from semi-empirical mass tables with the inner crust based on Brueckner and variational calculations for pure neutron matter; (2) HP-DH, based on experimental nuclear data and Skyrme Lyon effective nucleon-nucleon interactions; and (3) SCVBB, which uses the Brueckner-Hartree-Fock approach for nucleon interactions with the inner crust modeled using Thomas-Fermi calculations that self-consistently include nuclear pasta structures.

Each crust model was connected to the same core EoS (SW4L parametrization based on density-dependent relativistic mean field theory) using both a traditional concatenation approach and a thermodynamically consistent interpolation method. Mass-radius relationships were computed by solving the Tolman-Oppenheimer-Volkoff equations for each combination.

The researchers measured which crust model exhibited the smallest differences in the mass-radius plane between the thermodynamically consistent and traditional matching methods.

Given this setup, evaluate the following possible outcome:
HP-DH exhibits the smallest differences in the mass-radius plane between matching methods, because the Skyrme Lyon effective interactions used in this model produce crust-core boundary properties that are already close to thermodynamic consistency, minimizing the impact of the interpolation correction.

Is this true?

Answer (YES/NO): NO